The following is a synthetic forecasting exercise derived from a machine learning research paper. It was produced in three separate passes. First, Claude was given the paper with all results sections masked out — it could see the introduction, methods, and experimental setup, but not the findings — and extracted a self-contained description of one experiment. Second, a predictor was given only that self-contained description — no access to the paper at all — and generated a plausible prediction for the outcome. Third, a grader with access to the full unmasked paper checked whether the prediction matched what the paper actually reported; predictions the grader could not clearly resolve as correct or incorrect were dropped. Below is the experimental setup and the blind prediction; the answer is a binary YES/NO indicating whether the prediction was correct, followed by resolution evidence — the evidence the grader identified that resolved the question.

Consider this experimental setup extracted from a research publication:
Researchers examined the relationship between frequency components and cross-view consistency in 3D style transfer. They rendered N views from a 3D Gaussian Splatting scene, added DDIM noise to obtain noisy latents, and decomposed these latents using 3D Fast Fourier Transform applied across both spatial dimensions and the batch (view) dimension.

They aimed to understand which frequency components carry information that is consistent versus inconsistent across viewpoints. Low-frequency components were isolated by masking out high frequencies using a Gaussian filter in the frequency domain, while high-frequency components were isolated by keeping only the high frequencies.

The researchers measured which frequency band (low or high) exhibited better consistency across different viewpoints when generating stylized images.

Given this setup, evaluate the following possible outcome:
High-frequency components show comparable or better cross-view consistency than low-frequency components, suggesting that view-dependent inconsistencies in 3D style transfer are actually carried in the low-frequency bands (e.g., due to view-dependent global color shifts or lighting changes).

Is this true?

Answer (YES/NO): YES